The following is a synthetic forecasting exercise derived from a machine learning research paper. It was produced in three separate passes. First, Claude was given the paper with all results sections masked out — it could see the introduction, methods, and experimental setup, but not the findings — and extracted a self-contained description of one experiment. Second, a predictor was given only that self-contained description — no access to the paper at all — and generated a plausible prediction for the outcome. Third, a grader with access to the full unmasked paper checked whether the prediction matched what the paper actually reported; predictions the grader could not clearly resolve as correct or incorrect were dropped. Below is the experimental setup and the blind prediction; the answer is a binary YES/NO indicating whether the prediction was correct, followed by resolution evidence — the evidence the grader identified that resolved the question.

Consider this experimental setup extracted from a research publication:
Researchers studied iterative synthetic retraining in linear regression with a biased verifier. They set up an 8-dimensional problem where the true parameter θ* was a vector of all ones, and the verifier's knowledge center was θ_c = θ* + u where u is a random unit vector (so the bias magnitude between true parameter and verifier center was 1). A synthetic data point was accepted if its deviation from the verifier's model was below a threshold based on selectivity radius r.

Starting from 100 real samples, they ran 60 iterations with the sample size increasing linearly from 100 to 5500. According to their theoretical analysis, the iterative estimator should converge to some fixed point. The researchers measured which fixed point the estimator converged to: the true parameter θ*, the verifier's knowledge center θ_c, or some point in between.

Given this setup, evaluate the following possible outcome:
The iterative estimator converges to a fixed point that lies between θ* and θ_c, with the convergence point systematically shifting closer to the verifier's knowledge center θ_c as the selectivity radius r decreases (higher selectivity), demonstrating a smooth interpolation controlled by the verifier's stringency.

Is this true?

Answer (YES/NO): NO